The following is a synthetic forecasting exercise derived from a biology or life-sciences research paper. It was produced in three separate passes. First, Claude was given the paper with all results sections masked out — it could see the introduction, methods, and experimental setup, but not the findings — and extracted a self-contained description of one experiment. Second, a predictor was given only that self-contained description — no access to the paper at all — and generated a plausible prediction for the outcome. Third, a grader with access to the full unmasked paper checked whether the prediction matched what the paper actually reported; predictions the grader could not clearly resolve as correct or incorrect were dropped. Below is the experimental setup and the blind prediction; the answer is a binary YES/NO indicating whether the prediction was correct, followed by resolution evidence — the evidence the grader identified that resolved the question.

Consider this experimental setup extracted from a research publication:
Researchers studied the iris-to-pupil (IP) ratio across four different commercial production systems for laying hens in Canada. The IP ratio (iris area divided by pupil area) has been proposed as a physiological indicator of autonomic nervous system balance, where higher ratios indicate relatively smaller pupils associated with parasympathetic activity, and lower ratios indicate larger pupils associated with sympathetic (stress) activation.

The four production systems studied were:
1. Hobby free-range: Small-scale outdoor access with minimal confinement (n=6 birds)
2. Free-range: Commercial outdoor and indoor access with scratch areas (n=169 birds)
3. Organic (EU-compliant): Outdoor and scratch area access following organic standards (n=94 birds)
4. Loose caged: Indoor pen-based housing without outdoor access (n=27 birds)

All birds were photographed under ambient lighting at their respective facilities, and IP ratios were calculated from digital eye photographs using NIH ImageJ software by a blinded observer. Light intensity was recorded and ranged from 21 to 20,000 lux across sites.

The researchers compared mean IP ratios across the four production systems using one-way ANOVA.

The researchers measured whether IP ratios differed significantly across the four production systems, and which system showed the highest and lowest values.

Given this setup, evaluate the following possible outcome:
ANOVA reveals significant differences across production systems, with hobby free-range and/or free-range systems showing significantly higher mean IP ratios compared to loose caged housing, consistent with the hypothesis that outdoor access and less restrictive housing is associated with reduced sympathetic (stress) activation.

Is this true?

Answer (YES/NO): YES